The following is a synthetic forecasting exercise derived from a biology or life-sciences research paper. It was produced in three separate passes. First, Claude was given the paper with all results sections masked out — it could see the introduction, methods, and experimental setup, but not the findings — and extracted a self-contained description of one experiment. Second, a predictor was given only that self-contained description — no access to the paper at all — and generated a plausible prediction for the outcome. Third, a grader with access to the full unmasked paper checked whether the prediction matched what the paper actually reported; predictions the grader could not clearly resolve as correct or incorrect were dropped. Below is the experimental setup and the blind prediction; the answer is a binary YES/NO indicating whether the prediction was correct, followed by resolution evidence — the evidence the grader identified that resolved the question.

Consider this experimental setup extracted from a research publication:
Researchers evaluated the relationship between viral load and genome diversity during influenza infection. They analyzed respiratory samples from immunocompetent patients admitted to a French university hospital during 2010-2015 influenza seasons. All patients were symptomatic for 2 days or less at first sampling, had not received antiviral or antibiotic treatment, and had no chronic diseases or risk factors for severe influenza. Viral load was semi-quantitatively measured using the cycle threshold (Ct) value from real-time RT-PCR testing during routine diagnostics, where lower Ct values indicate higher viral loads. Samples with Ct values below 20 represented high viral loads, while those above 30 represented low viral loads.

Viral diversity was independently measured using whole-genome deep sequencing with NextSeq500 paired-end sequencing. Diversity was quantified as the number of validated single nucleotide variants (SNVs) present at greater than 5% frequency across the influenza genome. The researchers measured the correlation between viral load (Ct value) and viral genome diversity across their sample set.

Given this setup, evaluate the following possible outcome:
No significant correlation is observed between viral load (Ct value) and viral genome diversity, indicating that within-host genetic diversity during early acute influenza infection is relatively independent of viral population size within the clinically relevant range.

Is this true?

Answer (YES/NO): YES